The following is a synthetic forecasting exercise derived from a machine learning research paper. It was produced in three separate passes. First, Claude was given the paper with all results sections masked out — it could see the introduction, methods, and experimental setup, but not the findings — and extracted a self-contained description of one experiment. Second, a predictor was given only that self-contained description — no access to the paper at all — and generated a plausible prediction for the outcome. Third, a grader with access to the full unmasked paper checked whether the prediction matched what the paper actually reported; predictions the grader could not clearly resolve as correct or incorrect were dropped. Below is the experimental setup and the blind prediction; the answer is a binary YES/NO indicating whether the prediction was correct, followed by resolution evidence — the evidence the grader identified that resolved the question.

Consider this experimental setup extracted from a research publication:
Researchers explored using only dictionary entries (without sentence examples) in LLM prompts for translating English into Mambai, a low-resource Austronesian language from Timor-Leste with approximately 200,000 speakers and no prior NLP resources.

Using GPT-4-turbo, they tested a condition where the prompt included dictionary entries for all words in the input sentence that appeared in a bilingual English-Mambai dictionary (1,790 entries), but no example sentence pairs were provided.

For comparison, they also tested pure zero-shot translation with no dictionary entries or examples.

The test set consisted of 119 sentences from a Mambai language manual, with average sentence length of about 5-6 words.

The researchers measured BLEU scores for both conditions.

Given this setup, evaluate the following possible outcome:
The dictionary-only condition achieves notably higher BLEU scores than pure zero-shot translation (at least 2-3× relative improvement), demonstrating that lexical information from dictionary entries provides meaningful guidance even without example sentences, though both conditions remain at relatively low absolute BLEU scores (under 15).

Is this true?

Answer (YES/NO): NO